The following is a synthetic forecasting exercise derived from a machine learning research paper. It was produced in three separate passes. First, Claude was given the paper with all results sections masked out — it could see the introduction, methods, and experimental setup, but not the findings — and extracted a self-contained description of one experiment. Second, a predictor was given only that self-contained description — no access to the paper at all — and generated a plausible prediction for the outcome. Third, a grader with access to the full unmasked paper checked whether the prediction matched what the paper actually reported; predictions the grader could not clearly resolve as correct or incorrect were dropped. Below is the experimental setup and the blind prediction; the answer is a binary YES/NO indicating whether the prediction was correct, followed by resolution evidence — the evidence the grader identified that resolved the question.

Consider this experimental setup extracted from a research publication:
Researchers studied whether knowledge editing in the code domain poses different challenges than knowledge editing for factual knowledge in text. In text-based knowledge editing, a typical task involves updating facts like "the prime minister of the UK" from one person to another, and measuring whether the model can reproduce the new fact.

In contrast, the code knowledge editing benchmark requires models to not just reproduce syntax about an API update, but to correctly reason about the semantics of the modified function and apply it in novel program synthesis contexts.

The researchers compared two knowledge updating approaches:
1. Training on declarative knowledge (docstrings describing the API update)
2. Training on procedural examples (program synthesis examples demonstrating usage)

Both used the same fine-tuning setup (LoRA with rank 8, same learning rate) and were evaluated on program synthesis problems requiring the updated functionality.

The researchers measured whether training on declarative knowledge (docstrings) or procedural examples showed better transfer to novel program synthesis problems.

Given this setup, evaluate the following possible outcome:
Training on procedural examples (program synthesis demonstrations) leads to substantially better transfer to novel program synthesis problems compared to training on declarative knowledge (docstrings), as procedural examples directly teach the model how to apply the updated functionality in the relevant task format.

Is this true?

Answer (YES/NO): YES